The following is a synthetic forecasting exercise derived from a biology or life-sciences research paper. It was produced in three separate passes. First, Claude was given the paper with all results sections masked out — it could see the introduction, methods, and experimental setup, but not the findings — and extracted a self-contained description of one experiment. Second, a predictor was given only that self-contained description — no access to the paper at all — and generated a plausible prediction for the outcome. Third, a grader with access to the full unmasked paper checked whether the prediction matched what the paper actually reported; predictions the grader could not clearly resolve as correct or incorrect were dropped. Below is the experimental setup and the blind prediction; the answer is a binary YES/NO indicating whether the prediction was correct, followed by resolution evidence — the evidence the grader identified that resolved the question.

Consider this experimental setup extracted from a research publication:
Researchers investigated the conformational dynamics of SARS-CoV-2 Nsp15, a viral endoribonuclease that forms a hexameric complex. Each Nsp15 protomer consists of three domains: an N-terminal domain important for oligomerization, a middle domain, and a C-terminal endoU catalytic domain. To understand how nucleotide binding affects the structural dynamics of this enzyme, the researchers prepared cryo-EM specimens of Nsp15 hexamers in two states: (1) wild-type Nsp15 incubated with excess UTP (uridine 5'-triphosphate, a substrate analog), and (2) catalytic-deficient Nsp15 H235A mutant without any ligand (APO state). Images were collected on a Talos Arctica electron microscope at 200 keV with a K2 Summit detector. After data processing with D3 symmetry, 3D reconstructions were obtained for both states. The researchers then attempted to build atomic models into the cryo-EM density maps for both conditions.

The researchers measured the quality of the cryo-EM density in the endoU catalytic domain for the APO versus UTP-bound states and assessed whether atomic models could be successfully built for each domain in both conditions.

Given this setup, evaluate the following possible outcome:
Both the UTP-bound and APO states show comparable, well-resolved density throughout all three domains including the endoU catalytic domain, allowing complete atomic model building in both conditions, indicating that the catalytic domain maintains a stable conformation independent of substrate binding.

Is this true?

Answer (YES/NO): NO